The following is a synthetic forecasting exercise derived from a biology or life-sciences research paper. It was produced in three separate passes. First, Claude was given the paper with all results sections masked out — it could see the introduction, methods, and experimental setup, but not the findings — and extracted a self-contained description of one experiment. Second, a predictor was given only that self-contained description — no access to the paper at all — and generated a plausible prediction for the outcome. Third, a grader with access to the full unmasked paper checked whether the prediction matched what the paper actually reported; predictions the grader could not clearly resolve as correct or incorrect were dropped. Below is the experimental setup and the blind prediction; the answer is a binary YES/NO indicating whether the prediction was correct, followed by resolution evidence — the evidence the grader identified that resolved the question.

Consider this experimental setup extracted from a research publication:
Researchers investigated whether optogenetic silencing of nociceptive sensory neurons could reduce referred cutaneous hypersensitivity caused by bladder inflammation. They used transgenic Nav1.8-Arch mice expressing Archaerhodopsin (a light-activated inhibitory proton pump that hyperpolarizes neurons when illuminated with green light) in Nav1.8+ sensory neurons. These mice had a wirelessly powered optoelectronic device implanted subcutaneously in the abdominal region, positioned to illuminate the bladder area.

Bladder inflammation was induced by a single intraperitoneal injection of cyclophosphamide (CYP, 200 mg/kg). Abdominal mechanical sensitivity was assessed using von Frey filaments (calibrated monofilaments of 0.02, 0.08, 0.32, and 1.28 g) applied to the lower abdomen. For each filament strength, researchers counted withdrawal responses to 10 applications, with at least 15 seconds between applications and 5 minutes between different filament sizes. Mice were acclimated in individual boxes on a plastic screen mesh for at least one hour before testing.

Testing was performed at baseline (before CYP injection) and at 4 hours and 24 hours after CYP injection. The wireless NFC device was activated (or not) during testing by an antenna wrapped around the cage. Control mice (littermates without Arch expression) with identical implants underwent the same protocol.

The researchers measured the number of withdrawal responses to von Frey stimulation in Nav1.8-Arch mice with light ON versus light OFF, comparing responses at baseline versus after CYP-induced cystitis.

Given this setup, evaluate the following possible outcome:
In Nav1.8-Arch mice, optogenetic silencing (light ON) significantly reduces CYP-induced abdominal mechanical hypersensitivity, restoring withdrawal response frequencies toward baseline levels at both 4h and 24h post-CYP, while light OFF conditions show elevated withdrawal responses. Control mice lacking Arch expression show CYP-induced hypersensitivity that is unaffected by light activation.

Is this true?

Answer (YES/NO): YES